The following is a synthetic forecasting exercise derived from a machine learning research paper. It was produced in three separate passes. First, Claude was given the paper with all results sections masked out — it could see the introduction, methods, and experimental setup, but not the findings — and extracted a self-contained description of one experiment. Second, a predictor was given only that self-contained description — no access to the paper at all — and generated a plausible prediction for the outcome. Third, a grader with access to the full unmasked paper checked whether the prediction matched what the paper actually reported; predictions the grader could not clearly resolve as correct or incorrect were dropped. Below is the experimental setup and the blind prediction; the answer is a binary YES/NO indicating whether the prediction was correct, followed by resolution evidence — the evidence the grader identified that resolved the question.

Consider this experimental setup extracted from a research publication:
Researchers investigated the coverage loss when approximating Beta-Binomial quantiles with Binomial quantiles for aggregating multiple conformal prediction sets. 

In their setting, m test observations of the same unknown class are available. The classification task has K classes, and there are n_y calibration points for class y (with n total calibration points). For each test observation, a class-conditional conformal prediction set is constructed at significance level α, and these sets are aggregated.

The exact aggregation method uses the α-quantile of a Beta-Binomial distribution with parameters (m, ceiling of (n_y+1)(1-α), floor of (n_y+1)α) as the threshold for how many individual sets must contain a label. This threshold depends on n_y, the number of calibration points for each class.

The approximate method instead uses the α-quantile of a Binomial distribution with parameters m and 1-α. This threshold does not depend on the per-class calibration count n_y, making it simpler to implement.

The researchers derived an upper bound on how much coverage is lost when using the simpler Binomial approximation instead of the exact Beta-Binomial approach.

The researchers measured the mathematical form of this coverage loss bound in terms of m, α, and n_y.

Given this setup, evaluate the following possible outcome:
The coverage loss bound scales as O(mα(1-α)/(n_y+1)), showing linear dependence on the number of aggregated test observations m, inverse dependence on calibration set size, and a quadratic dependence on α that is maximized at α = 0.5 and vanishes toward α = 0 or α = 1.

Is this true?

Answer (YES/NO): NO